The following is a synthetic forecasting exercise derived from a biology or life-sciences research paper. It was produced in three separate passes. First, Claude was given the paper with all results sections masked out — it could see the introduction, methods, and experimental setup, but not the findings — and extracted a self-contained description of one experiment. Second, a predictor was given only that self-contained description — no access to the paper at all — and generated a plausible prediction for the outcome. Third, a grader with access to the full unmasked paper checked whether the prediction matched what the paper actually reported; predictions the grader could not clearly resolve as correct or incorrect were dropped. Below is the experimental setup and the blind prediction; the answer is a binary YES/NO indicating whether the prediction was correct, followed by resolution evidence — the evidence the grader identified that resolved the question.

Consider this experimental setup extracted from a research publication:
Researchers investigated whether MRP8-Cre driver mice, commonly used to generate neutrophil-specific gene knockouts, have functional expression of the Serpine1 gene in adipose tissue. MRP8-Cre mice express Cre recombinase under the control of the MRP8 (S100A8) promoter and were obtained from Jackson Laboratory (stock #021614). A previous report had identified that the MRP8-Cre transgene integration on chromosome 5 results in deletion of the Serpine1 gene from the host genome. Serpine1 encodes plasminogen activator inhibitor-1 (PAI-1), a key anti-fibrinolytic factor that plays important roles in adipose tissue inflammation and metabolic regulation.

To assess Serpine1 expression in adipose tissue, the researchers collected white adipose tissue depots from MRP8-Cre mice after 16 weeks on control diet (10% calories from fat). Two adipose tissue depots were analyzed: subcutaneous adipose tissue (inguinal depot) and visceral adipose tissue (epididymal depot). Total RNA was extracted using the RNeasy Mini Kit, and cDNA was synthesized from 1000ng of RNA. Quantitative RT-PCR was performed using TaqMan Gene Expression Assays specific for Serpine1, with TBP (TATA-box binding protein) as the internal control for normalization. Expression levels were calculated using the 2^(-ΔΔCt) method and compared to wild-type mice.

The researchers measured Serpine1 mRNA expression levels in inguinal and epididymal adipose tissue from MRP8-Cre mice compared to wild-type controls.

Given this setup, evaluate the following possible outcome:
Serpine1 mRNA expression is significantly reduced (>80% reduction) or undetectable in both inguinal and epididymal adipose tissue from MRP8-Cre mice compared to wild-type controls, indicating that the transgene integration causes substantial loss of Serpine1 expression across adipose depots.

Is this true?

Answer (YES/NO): YES